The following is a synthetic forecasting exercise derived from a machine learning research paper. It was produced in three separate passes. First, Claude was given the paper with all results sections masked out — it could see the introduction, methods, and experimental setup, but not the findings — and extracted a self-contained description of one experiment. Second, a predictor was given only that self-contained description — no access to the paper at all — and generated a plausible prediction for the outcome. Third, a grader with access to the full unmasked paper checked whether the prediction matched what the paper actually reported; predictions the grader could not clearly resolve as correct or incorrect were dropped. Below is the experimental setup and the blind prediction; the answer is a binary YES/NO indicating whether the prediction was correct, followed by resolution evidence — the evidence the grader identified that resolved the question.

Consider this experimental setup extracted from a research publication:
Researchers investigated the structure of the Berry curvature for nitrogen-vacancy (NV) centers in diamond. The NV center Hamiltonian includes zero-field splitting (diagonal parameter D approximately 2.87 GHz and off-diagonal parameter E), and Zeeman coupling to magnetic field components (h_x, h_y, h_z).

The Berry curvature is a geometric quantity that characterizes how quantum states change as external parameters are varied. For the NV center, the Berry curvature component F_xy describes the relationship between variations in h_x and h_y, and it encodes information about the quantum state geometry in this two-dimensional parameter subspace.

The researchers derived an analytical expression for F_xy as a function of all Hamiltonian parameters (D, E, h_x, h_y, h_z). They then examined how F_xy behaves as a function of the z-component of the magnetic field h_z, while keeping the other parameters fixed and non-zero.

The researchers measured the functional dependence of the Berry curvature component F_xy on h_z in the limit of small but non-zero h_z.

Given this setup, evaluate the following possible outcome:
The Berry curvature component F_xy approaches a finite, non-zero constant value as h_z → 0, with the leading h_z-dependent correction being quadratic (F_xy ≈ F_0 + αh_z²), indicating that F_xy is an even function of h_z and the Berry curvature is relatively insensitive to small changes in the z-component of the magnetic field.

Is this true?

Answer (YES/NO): NO